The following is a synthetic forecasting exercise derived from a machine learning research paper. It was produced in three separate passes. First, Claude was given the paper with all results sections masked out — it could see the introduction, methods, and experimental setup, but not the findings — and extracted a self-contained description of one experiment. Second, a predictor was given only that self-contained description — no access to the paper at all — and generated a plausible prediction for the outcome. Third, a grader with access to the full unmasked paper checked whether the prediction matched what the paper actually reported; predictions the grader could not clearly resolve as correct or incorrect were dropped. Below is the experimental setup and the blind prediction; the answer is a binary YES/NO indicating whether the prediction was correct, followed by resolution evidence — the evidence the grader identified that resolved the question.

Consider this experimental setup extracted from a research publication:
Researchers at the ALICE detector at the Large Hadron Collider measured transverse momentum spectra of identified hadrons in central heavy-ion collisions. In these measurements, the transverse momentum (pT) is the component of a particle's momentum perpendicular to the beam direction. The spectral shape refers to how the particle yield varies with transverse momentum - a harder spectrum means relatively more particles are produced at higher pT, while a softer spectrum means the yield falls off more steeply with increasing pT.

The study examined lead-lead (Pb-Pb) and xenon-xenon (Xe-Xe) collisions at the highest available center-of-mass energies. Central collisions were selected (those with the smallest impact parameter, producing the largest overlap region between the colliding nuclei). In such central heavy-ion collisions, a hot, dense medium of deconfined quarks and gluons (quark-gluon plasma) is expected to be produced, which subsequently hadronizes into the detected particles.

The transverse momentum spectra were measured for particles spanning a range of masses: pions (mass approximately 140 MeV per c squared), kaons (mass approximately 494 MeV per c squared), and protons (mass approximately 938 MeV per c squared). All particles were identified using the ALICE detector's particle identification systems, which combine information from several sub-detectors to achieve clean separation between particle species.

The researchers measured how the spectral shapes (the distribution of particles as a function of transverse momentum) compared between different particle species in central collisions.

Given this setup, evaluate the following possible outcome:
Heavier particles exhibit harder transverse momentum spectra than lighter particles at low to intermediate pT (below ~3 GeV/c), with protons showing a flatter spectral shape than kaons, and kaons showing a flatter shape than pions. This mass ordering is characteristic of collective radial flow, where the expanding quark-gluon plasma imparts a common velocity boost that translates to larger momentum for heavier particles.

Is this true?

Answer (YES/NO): YES